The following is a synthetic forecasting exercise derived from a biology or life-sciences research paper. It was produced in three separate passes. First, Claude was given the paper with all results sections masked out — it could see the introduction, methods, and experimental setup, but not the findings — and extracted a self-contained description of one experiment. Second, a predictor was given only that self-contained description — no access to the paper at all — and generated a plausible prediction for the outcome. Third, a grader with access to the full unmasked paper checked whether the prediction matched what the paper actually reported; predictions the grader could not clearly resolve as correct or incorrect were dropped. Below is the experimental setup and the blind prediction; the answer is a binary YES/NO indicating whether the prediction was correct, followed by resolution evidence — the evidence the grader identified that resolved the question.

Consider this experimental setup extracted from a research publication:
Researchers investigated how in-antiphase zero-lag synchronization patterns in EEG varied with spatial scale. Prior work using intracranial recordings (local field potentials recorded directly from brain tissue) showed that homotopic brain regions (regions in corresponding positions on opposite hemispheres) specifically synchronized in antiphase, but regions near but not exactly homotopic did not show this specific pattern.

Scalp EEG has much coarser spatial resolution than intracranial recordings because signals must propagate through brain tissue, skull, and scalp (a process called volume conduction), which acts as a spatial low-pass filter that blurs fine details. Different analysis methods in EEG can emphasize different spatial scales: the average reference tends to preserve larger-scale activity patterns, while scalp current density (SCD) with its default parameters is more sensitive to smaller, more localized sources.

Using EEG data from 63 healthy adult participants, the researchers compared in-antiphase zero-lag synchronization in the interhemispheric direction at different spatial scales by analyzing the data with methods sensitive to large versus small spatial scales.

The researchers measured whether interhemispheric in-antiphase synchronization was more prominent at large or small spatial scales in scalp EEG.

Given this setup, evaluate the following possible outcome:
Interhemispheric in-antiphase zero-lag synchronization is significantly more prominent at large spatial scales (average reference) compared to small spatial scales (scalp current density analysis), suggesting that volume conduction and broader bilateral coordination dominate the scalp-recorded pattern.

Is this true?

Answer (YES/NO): YES